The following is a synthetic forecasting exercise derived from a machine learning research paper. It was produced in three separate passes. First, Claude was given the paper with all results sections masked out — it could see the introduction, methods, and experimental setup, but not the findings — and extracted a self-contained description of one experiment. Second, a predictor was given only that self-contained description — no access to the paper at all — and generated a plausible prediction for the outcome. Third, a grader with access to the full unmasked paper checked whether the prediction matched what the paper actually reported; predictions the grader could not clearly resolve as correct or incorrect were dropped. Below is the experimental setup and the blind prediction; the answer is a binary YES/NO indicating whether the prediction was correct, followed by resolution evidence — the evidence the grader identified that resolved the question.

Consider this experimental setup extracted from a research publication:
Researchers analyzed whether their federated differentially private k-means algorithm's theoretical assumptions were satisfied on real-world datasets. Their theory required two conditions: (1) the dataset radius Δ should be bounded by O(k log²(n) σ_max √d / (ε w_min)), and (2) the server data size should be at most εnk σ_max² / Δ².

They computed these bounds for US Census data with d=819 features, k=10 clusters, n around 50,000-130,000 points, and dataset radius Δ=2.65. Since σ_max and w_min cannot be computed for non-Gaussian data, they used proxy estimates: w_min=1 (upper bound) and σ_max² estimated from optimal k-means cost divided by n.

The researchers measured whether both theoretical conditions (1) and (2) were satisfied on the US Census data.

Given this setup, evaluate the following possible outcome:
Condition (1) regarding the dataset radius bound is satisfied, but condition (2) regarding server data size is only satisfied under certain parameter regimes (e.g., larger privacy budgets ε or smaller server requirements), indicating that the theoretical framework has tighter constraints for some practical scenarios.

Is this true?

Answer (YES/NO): NO